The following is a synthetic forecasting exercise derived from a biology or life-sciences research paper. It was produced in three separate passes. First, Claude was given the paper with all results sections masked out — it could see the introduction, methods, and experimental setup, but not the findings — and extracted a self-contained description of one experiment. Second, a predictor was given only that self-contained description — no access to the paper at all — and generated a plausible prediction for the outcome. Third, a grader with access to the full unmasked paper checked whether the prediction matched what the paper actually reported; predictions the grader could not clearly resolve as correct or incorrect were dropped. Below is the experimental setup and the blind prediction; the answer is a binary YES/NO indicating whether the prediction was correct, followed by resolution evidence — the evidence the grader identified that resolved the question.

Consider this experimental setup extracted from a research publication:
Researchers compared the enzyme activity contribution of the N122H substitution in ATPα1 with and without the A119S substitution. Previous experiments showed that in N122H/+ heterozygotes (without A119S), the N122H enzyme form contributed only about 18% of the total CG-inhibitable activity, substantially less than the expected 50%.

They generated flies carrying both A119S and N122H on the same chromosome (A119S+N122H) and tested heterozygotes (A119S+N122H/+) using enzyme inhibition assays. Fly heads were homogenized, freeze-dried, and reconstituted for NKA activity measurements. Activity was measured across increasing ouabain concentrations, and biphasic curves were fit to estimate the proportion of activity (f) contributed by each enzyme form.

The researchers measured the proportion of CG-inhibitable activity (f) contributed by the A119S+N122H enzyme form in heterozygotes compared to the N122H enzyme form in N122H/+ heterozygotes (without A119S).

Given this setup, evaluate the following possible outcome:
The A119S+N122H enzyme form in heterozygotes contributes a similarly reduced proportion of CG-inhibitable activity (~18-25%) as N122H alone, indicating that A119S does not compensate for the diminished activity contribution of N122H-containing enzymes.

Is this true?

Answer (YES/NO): NO